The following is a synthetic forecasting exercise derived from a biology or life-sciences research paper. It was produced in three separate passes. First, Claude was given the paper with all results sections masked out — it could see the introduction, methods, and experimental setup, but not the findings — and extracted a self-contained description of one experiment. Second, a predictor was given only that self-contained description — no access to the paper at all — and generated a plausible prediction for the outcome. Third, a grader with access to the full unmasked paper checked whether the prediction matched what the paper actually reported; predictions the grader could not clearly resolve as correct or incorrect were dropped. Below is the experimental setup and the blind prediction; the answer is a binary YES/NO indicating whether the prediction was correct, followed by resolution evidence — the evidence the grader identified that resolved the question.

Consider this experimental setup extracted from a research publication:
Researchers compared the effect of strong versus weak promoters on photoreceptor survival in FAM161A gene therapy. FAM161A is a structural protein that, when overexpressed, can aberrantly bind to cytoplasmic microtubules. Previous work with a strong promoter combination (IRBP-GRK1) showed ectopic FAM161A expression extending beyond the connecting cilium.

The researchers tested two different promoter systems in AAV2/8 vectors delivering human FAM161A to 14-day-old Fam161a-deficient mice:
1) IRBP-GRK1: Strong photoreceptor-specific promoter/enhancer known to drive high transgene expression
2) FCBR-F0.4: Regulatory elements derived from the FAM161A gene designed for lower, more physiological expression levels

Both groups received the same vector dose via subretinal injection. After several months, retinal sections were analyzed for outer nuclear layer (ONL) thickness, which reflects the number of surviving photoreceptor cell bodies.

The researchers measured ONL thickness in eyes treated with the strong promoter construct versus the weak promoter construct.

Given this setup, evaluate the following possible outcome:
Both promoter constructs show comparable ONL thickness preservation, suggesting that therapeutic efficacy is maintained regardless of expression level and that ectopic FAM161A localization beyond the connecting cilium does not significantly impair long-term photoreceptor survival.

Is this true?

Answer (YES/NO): NO